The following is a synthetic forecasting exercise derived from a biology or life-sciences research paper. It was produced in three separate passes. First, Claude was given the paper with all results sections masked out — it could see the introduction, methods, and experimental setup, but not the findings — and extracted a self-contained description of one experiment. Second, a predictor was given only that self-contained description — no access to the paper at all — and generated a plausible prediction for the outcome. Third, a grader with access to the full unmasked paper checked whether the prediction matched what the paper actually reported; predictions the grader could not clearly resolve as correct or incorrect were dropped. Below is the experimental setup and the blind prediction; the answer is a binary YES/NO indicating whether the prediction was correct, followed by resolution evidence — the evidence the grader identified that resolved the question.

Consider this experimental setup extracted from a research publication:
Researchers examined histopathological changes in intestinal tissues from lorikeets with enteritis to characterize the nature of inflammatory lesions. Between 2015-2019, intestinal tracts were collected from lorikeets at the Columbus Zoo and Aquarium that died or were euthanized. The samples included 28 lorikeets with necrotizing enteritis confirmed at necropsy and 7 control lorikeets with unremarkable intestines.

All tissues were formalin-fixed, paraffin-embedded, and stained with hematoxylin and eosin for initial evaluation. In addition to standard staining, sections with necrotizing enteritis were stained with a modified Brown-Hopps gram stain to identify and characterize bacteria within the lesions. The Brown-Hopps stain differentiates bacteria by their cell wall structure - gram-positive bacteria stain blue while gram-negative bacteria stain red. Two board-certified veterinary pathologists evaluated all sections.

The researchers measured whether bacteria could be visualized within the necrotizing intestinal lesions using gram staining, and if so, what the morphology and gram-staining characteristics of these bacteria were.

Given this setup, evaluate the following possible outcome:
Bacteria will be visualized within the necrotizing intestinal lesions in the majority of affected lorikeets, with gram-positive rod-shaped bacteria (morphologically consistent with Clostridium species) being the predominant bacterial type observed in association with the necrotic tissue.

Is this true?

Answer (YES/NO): YES